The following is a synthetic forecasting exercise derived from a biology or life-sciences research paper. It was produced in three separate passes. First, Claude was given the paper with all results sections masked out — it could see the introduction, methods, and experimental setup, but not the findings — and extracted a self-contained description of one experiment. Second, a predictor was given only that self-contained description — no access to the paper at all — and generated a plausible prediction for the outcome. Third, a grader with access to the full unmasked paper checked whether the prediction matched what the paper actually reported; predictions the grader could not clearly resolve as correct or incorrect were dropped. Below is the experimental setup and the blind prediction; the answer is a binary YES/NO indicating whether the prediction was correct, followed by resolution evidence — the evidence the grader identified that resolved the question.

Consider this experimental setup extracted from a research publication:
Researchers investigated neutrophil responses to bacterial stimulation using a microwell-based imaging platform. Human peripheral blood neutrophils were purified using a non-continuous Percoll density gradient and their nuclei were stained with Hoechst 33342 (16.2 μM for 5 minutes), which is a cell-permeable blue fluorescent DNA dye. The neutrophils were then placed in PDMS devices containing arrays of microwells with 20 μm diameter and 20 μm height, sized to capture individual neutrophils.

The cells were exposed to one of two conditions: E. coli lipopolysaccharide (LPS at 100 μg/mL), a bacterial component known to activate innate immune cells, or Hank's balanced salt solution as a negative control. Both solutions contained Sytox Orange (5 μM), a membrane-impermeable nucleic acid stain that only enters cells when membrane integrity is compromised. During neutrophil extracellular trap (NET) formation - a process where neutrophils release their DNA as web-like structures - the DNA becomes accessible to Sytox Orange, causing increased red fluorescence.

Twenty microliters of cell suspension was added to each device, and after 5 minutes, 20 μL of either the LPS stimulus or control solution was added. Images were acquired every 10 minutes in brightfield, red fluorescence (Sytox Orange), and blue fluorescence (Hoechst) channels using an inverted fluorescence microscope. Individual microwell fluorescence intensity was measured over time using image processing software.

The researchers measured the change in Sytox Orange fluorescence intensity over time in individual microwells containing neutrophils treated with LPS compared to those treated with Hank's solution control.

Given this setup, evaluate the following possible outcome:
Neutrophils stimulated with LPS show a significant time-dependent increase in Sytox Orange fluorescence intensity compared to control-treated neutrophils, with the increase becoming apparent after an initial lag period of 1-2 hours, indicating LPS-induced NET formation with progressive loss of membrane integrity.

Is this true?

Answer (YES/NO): NO